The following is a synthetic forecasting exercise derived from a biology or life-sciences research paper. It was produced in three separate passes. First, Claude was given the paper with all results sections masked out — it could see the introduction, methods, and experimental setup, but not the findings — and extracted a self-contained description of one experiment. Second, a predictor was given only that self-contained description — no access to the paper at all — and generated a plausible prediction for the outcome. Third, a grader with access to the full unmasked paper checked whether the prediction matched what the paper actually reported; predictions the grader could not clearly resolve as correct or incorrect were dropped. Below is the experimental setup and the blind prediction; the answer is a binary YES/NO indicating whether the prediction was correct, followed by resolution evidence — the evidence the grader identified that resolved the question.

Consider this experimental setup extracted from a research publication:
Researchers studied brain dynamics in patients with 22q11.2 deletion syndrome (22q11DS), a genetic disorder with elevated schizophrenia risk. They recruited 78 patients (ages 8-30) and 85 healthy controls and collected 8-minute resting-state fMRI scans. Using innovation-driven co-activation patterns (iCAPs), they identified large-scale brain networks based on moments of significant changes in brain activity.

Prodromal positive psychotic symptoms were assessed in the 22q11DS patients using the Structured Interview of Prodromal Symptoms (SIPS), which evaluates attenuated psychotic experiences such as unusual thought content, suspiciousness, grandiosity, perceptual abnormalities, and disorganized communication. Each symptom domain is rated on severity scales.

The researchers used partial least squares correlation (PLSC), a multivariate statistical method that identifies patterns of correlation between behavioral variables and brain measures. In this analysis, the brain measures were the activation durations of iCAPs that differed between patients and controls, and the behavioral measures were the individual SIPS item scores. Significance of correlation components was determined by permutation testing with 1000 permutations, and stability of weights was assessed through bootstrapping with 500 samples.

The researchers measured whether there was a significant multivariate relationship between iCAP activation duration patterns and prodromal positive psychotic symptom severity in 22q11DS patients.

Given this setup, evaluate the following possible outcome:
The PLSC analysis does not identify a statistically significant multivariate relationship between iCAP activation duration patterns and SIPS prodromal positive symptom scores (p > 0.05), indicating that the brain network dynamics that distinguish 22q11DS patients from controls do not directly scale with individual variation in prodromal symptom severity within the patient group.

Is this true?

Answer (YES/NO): NO